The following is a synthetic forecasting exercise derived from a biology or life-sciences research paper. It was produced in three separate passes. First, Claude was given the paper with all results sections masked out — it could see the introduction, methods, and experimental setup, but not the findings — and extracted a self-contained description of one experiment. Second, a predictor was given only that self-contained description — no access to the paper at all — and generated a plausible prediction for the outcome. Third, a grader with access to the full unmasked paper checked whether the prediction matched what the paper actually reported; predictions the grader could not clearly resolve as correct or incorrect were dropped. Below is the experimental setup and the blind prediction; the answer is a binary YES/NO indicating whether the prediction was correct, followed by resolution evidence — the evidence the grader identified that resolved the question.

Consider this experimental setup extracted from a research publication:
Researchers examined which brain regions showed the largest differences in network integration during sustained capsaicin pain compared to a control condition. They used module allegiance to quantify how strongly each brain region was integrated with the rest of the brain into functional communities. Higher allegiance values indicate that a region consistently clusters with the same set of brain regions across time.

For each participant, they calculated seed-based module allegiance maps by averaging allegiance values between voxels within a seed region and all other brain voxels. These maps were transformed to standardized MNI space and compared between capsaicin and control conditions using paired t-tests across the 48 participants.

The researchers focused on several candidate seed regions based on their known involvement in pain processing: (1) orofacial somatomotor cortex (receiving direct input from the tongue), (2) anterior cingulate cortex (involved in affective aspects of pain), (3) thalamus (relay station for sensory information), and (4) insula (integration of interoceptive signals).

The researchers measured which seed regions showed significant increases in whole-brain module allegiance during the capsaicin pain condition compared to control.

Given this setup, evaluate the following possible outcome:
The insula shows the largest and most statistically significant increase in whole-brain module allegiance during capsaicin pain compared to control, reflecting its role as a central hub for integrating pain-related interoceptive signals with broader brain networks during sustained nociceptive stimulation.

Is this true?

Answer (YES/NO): NO